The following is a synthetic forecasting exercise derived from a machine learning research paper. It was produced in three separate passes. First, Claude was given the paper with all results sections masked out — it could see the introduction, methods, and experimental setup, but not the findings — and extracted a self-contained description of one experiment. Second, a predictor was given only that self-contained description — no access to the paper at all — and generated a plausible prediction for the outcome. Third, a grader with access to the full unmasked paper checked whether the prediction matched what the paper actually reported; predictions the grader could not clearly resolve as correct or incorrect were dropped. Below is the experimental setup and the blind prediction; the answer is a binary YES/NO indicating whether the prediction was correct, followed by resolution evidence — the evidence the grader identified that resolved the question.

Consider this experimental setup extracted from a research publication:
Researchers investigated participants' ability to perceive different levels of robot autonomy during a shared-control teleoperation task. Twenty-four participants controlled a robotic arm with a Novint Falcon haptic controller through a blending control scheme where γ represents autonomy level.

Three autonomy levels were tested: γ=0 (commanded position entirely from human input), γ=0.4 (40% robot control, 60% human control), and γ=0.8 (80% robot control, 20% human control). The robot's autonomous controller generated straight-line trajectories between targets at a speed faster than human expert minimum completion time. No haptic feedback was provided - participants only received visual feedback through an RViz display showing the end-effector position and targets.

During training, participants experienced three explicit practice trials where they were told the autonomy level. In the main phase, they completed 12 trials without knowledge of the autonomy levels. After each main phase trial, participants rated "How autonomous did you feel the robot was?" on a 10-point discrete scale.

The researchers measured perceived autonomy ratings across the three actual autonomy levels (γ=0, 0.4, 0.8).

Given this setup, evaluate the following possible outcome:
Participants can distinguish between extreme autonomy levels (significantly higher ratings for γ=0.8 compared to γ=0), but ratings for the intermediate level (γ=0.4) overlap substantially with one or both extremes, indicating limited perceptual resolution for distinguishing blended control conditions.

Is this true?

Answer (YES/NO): NO